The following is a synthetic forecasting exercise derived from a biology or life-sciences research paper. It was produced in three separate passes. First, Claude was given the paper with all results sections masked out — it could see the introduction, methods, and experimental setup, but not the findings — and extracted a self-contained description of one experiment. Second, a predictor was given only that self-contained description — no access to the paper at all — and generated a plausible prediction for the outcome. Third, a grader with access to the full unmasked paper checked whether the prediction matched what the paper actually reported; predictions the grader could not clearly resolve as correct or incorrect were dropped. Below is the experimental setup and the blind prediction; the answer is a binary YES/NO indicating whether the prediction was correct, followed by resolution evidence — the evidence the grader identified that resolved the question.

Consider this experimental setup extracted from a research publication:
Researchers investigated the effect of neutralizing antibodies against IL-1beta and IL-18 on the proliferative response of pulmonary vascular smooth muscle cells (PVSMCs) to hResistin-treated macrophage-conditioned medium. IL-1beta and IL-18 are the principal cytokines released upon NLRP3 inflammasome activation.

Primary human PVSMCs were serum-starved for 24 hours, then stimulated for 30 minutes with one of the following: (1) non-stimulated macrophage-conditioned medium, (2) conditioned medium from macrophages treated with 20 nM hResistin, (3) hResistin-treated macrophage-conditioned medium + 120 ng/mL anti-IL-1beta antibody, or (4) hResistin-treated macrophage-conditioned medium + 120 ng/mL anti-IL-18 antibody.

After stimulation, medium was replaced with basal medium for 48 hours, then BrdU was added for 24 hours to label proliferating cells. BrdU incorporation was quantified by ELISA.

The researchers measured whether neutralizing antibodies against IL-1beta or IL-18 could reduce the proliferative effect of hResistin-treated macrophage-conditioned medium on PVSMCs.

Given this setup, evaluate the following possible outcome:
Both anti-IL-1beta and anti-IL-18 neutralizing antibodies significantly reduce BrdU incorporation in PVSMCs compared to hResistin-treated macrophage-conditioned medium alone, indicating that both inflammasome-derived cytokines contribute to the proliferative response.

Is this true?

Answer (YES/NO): YES